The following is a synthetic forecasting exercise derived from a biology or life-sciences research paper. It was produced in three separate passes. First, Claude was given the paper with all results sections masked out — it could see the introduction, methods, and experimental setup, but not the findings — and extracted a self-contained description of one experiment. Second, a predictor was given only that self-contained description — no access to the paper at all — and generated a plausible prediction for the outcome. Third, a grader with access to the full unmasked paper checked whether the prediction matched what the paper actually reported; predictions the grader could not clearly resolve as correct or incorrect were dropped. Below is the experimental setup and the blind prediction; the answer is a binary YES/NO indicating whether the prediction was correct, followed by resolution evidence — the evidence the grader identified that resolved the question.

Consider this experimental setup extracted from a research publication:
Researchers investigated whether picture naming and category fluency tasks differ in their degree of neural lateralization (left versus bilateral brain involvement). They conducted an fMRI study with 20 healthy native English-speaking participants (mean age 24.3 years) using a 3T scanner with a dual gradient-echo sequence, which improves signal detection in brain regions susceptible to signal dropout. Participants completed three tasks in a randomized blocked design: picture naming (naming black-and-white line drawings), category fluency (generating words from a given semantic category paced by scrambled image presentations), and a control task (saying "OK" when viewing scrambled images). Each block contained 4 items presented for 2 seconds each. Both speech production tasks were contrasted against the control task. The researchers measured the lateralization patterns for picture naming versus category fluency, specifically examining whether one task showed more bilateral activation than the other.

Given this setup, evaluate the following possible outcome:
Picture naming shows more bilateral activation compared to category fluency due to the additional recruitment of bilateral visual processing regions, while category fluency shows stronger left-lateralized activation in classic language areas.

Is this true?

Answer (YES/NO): NO